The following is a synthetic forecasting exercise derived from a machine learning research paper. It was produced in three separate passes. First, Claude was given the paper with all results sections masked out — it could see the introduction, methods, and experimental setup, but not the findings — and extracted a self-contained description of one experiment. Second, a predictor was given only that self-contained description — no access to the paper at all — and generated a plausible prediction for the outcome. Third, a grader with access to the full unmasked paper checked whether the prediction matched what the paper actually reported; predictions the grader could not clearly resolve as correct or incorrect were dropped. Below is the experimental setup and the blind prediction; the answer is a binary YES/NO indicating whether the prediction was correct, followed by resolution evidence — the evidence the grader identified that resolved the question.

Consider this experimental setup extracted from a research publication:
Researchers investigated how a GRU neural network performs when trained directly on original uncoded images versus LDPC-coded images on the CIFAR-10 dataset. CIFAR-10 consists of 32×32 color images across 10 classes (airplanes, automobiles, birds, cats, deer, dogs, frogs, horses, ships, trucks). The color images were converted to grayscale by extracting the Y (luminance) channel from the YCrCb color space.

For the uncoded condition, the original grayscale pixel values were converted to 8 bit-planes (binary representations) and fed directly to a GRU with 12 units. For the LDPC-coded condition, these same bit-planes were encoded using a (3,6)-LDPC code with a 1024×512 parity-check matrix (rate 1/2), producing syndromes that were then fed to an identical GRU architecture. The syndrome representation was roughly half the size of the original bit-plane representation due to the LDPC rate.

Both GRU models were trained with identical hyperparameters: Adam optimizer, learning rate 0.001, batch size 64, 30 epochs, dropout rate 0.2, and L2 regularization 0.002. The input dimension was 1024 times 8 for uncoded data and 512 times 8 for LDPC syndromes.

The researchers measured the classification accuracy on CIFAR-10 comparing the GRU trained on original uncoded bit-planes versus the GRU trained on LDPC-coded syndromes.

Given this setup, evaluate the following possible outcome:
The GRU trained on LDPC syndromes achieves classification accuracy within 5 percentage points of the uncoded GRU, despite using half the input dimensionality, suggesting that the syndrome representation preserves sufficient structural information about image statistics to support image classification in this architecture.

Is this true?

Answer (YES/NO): NO